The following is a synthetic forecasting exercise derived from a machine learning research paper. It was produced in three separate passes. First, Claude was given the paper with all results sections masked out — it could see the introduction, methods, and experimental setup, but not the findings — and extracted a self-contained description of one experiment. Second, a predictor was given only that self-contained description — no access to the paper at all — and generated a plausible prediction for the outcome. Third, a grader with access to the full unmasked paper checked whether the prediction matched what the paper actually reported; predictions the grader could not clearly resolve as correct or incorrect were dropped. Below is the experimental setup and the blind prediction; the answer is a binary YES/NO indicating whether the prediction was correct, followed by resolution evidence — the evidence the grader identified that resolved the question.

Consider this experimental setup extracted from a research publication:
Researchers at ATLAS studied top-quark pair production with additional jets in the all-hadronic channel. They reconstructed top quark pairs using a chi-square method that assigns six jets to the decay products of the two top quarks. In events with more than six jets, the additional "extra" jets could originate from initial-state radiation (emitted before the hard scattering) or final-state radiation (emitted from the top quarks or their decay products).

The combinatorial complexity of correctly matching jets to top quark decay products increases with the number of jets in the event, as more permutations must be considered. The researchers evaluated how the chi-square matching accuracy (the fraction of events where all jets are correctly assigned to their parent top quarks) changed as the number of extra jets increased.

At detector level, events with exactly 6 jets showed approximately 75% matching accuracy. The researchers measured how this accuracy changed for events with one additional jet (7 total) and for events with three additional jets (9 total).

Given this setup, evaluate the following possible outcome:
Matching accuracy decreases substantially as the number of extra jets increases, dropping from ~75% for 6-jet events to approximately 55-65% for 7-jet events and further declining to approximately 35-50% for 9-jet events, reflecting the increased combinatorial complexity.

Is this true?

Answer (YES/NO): YES